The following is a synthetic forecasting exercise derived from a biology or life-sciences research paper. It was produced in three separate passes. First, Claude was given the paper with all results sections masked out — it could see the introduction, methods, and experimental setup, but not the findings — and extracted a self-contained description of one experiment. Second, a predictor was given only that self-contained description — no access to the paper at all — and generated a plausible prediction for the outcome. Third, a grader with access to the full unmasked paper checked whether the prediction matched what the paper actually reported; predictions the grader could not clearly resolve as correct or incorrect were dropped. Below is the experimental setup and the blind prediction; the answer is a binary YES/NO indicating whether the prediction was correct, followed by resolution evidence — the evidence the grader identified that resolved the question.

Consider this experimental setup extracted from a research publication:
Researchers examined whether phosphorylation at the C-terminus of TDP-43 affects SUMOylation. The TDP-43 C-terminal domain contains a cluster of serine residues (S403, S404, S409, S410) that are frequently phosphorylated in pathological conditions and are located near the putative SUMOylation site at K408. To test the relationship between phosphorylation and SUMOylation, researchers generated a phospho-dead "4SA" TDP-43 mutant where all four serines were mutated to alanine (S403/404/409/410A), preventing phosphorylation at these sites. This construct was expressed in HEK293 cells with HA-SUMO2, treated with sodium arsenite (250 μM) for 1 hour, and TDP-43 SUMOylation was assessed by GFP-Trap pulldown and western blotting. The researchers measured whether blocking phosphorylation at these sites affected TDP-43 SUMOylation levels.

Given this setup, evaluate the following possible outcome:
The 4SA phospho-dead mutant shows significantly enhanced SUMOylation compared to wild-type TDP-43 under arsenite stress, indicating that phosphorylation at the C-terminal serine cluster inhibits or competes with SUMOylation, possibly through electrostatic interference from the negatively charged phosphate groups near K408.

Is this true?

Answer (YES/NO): YES